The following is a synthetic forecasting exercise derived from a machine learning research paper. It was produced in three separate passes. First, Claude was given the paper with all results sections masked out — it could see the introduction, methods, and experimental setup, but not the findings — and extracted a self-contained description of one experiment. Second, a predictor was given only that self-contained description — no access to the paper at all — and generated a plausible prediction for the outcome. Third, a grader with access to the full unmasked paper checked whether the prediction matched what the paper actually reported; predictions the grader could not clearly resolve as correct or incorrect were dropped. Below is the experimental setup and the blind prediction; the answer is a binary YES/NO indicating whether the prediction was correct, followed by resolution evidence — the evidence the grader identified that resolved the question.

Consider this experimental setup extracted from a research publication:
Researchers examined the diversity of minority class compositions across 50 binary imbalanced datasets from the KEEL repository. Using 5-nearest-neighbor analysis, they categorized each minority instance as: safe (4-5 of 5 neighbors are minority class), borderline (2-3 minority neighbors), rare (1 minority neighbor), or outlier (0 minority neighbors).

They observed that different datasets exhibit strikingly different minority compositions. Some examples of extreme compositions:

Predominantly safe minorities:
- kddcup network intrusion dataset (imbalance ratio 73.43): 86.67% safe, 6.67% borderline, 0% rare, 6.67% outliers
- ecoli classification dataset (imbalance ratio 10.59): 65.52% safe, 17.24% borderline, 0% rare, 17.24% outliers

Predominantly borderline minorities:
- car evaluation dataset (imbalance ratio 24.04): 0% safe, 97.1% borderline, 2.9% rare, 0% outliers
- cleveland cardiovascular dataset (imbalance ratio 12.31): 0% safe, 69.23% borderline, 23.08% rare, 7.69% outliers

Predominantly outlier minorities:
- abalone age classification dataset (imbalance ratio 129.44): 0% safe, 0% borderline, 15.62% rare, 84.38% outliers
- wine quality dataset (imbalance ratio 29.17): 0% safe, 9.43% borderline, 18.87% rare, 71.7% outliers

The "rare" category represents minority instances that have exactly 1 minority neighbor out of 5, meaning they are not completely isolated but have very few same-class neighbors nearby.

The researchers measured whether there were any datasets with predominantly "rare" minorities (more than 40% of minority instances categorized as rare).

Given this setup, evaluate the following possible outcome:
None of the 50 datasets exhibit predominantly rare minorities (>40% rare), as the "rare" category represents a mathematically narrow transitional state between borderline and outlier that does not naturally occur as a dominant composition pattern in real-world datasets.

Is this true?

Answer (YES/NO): NO